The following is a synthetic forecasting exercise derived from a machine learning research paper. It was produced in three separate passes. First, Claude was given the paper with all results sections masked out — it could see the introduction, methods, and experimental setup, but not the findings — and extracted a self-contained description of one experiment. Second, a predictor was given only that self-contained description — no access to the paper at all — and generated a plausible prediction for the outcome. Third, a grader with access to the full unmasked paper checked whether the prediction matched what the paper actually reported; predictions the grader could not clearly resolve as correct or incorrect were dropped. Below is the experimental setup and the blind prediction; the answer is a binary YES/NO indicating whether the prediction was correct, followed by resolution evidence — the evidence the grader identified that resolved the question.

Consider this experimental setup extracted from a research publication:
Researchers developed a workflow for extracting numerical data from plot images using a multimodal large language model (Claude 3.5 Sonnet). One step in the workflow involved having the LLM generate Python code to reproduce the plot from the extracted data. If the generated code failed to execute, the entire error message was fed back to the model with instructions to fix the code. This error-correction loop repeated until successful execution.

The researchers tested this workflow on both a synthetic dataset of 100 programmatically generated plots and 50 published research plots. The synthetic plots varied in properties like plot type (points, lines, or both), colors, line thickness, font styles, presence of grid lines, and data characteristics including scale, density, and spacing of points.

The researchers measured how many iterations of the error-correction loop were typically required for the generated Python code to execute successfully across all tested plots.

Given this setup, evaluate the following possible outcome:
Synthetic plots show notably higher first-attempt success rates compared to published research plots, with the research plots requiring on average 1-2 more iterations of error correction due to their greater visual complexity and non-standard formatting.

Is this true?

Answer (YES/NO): NO